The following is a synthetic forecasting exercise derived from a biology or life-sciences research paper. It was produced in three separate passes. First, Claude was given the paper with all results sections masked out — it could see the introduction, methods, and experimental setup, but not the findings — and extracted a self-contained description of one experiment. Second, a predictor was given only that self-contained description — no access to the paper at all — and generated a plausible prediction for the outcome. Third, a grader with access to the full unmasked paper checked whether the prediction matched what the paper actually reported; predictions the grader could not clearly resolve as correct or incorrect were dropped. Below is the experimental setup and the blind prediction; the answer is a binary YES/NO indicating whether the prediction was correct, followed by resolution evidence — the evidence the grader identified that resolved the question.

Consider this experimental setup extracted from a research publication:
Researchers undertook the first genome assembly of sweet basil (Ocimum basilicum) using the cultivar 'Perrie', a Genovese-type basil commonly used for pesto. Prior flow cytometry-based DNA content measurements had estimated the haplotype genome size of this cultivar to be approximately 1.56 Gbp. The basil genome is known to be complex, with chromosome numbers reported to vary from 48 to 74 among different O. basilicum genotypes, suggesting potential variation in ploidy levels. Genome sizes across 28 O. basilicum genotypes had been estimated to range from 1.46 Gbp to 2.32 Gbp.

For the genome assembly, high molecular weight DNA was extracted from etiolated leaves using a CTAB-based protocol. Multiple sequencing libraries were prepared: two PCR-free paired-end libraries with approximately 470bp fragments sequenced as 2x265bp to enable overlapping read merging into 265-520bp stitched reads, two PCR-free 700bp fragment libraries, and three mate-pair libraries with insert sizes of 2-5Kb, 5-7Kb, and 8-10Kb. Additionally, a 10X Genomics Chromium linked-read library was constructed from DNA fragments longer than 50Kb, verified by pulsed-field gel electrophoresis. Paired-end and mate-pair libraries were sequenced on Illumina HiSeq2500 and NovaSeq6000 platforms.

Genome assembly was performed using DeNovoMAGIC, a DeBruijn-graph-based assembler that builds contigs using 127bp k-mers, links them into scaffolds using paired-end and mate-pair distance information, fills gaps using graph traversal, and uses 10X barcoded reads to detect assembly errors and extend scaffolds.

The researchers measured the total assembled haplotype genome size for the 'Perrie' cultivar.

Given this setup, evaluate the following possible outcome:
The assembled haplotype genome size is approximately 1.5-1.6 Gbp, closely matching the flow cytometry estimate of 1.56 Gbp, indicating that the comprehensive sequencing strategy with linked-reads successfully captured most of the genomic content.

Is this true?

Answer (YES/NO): NO